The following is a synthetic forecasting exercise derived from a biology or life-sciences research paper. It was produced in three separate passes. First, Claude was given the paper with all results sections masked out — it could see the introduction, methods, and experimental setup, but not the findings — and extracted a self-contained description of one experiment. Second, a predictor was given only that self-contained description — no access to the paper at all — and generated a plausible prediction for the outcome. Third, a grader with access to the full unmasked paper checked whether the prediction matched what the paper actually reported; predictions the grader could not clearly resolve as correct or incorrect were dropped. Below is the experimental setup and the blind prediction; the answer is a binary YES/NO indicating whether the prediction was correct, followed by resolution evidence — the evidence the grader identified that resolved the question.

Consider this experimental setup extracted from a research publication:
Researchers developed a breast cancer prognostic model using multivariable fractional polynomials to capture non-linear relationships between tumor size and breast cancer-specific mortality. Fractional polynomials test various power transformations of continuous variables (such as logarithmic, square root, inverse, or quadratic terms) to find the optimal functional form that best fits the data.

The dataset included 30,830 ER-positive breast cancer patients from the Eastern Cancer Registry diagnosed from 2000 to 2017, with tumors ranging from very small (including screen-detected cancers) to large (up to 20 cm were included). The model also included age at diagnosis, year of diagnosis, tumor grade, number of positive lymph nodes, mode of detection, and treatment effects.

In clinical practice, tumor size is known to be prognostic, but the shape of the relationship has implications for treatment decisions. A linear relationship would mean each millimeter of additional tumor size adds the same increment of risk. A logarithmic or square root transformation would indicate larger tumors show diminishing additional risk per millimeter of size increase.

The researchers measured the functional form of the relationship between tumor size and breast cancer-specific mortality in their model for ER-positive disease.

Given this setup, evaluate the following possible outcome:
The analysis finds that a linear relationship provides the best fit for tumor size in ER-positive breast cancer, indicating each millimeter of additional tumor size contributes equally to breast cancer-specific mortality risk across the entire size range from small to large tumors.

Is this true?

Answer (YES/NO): NO